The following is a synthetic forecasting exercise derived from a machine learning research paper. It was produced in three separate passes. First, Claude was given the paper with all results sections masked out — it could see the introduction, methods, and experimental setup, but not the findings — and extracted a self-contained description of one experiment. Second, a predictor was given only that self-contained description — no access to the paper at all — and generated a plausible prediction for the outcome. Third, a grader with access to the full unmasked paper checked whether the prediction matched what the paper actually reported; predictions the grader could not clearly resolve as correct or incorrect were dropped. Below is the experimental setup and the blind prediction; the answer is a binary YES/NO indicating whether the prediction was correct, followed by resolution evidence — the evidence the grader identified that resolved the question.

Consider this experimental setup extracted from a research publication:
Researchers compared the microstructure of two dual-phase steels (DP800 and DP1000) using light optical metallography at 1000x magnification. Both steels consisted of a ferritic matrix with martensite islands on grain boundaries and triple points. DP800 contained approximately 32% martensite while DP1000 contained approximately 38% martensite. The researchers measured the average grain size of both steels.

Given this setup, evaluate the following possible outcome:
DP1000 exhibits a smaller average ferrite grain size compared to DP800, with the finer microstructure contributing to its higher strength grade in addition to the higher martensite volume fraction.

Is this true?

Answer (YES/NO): YES